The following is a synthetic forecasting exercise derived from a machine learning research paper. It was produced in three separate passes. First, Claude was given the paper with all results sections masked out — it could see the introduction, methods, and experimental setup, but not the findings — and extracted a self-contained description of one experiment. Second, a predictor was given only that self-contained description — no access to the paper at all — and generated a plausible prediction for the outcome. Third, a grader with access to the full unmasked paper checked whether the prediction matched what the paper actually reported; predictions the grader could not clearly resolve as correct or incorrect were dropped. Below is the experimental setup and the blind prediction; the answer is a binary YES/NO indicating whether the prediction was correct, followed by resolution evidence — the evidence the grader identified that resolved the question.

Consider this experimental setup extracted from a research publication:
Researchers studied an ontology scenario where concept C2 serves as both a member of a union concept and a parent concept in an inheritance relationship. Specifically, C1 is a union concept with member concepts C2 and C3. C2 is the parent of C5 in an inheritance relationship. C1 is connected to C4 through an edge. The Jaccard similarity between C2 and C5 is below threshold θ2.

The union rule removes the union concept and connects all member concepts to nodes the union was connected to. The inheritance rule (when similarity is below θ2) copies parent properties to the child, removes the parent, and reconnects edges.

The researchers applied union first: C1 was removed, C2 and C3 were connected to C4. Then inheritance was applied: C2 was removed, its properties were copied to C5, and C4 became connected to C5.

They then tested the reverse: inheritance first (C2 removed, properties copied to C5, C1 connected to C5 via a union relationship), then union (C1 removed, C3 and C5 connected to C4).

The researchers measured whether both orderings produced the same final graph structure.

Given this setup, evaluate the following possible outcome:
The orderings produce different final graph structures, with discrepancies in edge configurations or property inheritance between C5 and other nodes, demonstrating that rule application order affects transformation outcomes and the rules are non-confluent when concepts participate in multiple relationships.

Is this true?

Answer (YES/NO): NO